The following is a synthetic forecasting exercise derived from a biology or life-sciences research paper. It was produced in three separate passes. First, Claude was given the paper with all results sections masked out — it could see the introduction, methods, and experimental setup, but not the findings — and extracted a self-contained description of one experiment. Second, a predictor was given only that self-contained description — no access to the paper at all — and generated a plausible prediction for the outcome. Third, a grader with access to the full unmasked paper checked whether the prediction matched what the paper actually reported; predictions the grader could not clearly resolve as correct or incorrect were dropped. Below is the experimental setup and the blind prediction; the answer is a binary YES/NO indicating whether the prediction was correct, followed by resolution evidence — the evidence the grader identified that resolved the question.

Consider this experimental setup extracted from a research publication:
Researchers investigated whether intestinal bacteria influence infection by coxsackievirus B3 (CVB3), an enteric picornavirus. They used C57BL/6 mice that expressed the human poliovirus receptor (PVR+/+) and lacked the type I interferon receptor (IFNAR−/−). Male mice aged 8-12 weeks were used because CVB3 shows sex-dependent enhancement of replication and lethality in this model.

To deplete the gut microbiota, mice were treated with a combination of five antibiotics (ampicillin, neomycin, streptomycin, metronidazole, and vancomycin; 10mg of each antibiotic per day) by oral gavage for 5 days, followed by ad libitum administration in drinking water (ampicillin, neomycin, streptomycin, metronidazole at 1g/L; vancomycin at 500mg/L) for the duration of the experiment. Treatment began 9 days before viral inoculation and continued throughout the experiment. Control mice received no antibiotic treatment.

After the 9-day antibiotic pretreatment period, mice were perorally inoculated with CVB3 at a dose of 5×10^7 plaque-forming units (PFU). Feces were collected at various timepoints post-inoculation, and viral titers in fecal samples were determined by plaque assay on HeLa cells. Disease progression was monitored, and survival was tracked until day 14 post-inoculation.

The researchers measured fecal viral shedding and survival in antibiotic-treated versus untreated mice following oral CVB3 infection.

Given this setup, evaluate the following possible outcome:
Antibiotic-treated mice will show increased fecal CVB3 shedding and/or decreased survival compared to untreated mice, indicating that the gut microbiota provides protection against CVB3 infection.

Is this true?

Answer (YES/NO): NO